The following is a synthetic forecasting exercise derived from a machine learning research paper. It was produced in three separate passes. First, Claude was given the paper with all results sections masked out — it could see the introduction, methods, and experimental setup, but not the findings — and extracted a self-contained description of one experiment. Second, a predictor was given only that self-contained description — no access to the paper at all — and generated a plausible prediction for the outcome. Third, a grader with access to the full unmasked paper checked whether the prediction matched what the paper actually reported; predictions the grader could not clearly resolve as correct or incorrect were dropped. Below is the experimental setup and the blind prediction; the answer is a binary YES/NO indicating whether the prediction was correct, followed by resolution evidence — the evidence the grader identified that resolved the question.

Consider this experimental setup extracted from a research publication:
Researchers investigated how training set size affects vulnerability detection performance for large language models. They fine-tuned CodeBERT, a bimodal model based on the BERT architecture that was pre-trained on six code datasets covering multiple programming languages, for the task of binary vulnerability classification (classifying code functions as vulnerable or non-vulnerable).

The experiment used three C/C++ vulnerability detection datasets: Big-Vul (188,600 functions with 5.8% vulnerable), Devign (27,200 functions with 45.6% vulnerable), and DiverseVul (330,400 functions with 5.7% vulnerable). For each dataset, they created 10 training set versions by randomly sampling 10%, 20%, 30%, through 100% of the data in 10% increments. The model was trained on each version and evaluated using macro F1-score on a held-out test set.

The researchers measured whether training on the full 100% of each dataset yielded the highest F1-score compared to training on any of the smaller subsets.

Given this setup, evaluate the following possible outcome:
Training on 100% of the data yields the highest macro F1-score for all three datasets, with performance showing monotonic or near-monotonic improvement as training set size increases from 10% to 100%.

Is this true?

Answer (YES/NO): NO